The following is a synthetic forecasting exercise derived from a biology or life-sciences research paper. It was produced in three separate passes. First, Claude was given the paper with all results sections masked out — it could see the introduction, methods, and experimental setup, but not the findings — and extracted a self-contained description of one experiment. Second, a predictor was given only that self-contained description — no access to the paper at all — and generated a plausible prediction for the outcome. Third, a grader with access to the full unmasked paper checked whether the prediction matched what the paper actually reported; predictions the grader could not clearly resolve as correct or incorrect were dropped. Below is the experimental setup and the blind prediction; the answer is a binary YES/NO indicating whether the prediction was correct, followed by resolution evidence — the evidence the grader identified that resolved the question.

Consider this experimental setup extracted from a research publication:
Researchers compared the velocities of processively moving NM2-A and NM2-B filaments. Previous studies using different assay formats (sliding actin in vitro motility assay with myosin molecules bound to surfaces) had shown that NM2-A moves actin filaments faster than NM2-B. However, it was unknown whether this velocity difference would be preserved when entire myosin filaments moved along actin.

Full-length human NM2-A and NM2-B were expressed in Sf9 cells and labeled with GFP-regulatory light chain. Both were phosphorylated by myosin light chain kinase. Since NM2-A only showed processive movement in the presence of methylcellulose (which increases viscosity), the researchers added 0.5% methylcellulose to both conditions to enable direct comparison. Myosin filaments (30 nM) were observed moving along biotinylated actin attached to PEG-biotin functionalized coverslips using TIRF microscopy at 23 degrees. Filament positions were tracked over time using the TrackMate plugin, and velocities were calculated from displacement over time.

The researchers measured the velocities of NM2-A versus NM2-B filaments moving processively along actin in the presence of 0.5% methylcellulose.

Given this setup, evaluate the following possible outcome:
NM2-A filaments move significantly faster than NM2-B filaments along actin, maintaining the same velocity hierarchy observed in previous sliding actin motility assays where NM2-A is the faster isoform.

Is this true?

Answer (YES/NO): YES